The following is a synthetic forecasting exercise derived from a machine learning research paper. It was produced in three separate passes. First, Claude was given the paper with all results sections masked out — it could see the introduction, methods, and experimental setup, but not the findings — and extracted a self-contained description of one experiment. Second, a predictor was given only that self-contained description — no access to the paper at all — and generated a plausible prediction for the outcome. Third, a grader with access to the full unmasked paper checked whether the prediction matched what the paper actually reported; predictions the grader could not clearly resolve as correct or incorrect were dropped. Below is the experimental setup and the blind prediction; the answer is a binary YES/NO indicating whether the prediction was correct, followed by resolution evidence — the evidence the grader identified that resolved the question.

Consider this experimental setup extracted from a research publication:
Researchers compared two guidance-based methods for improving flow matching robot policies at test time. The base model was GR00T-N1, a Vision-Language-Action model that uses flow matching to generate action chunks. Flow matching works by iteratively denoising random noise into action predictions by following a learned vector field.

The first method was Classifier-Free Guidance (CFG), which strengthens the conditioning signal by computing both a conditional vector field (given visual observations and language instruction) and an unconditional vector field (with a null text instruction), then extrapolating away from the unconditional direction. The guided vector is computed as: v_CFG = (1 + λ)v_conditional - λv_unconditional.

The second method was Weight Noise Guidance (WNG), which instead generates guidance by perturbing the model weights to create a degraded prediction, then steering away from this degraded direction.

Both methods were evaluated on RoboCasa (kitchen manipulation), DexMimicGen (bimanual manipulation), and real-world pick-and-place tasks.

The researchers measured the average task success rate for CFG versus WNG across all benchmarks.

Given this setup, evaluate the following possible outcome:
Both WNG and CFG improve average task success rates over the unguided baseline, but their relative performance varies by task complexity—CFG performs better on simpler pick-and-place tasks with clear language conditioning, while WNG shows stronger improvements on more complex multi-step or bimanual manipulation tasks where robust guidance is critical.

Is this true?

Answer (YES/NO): NO